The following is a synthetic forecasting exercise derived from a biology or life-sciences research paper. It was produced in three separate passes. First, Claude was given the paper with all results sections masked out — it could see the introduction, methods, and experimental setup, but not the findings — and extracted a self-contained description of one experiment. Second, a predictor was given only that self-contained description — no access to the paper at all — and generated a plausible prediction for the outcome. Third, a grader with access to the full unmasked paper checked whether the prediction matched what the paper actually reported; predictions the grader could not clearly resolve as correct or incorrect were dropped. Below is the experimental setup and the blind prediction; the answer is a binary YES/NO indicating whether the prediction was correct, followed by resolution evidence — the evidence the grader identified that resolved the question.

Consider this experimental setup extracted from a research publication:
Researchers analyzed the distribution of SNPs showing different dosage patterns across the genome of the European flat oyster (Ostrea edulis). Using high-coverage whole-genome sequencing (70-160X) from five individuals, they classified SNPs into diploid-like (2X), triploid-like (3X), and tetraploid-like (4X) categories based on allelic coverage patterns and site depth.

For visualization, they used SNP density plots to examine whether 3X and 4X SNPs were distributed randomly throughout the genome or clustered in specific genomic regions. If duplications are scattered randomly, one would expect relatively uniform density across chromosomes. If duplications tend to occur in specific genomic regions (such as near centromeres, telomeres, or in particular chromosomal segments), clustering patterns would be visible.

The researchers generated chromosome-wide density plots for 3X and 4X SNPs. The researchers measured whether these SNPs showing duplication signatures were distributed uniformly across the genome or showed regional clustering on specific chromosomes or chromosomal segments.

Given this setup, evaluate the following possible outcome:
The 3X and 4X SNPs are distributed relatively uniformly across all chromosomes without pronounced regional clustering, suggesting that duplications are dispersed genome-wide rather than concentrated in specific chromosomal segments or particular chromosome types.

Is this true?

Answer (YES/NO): NO